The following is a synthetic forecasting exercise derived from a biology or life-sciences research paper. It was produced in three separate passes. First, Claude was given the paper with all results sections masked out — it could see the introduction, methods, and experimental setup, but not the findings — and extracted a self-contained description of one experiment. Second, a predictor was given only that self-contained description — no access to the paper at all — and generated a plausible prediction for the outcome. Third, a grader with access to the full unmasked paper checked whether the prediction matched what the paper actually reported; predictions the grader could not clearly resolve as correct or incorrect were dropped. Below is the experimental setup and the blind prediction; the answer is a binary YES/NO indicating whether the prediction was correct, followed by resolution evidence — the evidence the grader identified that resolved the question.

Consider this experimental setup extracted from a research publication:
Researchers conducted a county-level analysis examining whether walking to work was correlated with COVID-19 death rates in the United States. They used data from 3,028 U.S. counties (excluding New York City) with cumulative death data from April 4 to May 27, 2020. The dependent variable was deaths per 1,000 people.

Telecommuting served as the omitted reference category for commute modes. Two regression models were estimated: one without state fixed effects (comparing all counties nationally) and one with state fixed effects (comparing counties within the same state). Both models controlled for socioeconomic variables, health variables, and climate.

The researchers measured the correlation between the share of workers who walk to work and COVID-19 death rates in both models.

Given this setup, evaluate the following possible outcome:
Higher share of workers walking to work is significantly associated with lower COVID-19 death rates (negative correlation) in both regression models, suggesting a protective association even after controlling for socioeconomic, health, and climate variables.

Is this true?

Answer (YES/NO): NO